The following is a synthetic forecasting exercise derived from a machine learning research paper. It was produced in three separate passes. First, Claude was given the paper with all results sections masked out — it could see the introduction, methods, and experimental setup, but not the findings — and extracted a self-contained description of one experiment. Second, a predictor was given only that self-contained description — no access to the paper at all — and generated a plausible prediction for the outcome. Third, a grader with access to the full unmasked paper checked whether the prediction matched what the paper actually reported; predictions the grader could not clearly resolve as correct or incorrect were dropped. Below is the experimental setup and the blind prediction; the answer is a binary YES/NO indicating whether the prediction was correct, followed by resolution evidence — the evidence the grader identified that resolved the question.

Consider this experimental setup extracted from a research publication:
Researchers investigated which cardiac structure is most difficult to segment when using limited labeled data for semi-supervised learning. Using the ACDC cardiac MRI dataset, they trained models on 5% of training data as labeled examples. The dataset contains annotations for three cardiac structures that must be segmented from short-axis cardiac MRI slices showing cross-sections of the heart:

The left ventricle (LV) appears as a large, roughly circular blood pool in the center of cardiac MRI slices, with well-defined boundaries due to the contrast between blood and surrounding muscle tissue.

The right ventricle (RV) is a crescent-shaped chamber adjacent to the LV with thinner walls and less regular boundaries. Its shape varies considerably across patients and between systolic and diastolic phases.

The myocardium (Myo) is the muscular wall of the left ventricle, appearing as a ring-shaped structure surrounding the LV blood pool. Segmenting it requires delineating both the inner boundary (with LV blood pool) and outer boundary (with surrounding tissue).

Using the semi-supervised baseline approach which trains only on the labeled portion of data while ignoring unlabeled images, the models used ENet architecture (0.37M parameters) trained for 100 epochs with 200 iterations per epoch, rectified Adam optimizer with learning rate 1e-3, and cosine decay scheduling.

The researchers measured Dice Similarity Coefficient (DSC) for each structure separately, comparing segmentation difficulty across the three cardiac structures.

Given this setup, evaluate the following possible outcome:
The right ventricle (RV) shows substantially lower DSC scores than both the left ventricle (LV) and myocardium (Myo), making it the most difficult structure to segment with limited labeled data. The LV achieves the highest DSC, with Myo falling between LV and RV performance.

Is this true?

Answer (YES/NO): YES